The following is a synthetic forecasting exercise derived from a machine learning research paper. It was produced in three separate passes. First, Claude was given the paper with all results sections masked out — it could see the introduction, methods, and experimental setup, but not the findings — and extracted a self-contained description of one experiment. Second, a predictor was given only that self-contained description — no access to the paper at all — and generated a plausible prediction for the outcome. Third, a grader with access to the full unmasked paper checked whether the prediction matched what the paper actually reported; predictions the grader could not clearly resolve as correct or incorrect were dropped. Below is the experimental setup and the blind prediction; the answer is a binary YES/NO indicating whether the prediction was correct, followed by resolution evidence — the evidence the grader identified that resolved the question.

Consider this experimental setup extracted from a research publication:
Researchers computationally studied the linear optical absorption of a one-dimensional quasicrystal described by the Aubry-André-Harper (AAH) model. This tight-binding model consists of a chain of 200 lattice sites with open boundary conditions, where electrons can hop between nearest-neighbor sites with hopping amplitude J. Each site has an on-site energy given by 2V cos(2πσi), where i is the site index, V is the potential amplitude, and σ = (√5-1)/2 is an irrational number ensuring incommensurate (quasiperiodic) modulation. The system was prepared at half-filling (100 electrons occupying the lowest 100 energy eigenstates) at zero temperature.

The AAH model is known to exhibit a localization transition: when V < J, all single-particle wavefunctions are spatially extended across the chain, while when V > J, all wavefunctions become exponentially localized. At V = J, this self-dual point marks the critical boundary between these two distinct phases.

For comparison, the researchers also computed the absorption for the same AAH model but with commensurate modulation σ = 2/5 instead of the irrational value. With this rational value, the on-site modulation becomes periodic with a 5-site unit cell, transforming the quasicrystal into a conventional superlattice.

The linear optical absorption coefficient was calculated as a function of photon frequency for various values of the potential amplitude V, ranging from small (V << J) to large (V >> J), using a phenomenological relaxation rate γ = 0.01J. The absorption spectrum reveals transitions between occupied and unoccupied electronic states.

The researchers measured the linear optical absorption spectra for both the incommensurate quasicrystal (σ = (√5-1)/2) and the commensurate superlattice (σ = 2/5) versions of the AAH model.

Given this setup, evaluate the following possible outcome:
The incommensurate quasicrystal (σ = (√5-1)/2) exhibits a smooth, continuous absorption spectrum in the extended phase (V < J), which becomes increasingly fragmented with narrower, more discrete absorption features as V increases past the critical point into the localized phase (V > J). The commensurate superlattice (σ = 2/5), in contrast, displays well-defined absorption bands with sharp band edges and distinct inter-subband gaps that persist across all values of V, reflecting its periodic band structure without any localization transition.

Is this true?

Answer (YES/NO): NO